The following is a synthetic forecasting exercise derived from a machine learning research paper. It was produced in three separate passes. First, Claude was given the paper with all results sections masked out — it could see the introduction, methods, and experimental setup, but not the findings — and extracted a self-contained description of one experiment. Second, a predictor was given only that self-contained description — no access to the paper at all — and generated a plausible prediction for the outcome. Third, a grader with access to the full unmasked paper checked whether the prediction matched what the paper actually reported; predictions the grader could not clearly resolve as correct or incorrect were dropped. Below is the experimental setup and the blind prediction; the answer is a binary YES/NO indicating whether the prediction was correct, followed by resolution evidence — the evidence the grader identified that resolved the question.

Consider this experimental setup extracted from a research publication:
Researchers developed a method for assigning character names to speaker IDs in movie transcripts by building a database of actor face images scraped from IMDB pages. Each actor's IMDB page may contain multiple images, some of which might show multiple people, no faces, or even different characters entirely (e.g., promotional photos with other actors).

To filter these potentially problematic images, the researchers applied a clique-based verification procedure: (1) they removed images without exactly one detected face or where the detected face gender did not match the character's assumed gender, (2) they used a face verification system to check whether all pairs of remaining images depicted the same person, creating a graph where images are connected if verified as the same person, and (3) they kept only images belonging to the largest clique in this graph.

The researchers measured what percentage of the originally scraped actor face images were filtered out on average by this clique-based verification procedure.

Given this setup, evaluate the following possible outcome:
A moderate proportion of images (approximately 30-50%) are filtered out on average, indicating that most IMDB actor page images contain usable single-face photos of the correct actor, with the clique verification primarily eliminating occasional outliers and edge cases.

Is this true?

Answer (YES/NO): YES